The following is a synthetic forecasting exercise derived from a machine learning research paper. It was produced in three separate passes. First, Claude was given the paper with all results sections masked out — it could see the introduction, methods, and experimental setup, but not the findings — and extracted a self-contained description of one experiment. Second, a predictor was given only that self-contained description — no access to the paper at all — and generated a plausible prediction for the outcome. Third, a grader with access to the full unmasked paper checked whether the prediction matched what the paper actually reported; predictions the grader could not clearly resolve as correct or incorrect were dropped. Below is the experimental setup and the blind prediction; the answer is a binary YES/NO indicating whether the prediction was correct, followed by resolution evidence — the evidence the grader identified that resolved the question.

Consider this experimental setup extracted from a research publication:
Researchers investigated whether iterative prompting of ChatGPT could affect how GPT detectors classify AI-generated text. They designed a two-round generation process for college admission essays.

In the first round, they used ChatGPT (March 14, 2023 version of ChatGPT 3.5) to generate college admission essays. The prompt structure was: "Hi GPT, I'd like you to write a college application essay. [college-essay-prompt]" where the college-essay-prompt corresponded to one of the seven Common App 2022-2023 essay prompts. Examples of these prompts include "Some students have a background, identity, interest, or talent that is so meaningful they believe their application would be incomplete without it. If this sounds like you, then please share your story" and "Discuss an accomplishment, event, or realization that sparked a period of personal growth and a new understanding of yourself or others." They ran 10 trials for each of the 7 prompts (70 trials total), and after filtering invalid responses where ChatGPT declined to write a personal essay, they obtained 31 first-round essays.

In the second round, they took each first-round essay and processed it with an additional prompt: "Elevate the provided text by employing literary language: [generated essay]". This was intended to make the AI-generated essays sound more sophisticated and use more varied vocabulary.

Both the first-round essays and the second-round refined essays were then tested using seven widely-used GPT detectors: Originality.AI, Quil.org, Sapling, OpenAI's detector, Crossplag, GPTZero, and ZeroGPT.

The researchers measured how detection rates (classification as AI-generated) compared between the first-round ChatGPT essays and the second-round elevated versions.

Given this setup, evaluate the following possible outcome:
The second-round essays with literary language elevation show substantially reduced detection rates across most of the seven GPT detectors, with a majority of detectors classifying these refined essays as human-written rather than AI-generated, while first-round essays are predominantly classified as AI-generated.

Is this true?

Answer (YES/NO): YES